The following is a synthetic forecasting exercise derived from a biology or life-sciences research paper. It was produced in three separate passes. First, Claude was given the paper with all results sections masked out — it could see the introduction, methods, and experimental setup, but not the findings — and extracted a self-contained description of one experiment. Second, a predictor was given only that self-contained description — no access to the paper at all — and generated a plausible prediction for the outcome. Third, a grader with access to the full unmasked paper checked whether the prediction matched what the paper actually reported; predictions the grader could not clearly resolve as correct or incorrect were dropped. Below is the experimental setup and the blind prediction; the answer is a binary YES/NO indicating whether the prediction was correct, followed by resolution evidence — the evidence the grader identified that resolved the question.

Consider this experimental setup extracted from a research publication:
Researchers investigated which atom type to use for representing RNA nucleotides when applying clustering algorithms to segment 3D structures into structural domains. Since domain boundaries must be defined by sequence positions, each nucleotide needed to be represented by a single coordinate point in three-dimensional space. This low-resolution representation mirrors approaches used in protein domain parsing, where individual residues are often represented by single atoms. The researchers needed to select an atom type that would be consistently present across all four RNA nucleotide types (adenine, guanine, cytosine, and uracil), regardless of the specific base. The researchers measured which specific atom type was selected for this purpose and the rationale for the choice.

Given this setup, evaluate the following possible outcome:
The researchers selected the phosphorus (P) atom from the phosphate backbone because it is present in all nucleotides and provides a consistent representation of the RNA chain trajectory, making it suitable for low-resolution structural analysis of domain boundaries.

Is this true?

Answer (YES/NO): NO